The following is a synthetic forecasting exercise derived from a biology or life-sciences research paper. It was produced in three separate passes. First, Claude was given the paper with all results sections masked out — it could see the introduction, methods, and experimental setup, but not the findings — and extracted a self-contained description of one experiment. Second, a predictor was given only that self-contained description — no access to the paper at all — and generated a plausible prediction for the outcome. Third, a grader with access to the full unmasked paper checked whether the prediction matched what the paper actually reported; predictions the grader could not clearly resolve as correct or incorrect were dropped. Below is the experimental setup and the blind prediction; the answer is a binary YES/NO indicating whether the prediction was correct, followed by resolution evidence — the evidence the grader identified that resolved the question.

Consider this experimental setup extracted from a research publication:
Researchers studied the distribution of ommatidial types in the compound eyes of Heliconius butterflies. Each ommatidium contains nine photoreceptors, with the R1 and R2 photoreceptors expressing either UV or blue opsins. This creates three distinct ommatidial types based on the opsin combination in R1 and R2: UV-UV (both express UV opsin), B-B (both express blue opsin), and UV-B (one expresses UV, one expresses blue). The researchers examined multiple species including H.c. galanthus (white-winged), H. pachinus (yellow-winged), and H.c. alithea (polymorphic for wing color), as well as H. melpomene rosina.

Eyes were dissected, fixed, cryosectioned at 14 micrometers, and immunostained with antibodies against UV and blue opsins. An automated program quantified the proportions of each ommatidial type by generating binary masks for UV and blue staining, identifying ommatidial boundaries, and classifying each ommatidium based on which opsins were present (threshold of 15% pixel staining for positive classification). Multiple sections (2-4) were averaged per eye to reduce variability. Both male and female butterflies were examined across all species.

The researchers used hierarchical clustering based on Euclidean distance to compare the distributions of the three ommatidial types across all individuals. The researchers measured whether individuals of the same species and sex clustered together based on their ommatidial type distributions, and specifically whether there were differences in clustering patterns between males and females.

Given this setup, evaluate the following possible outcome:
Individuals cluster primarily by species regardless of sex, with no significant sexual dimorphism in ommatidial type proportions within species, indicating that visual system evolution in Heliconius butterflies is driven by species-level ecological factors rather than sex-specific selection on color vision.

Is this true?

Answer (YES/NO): NO